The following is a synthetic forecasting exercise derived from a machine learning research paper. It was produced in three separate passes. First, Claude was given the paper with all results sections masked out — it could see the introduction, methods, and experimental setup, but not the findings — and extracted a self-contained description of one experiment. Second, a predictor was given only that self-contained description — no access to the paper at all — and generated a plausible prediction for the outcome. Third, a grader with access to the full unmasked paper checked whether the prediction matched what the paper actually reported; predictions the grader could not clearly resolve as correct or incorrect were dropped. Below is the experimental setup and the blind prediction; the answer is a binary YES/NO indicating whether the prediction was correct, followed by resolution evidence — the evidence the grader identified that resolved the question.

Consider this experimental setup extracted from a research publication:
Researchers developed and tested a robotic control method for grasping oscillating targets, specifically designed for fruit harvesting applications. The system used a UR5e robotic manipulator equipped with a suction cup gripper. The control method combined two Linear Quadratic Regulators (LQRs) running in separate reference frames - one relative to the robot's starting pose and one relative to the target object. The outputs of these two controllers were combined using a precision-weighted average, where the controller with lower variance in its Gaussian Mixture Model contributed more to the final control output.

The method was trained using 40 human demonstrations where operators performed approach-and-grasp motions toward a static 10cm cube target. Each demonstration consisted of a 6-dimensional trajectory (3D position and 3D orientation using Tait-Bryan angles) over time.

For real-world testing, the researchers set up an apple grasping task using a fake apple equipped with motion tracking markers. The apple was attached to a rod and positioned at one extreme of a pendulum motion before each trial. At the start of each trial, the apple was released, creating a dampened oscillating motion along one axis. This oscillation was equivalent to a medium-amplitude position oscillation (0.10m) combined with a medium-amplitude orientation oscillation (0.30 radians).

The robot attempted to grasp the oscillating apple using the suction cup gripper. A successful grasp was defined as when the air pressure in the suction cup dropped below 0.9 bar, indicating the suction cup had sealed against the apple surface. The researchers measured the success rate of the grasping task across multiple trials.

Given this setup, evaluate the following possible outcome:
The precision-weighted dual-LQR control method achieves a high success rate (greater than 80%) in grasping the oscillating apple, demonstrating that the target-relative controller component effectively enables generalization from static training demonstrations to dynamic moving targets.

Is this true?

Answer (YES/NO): YES